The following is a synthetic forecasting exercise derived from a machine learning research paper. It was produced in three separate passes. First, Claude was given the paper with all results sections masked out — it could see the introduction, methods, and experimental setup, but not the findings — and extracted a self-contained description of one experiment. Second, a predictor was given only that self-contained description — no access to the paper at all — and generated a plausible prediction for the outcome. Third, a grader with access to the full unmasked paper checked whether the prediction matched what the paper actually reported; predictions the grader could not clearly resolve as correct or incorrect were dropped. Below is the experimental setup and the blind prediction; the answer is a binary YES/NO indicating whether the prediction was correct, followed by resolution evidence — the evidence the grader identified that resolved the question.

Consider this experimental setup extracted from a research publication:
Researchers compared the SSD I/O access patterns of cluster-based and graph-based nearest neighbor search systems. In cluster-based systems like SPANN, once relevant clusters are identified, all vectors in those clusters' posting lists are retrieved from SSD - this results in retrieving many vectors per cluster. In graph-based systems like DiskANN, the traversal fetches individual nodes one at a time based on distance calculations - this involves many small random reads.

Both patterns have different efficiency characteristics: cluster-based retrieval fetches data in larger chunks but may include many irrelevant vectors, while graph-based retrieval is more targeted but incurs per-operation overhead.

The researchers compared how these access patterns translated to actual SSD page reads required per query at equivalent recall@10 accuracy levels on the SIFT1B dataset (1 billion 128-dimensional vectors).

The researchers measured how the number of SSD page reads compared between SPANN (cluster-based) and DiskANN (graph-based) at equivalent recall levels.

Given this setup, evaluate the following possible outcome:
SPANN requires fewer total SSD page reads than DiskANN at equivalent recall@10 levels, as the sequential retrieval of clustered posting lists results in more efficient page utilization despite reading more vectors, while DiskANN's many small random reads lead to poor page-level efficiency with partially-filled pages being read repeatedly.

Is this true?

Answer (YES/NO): NO